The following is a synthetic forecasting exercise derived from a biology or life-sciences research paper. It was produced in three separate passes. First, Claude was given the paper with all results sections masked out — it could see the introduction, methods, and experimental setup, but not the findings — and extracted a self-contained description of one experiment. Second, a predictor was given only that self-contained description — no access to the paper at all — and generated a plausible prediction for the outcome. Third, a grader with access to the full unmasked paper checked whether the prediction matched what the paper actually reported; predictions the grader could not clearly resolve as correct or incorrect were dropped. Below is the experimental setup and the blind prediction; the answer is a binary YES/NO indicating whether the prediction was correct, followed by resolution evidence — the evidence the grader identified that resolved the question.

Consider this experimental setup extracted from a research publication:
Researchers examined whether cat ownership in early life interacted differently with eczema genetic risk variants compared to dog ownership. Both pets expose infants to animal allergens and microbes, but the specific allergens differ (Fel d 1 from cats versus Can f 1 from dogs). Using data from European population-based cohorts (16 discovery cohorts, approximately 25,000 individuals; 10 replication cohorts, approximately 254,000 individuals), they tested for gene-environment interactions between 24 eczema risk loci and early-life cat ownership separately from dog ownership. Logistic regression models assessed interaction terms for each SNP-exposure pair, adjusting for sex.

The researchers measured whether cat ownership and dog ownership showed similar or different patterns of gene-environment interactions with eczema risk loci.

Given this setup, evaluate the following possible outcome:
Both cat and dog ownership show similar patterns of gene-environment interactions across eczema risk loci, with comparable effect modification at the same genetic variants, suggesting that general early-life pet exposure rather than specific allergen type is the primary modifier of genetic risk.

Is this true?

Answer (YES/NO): NO